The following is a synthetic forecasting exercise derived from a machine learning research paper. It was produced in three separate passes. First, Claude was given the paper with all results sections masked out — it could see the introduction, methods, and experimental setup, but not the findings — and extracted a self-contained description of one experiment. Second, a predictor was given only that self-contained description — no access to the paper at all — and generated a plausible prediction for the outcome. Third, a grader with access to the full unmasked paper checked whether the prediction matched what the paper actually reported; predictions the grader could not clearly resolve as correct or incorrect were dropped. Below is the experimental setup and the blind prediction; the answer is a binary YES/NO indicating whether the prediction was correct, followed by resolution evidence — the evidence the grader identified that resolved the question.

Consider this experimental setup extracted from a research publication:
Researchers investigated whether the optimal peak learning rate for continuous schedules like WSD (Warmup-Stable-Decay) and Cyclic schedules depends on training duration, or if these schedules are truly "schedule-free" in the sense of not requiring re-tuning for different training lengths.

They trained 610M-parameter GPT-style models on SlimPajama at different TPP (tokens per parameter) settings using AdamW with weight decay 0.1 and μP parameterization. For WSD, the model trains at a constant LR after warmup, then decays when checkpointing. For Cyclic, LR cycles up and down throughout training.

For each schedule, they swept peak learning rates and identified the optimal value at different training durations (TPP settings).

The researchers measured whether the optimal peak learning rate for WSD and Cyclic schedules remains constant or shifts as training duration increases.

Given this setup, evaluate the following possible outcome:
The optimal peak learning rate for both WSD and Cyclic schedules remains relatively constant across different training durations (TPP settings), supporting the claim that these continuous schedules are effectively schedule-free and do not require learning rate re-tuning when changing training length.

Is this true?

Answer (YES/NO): NO